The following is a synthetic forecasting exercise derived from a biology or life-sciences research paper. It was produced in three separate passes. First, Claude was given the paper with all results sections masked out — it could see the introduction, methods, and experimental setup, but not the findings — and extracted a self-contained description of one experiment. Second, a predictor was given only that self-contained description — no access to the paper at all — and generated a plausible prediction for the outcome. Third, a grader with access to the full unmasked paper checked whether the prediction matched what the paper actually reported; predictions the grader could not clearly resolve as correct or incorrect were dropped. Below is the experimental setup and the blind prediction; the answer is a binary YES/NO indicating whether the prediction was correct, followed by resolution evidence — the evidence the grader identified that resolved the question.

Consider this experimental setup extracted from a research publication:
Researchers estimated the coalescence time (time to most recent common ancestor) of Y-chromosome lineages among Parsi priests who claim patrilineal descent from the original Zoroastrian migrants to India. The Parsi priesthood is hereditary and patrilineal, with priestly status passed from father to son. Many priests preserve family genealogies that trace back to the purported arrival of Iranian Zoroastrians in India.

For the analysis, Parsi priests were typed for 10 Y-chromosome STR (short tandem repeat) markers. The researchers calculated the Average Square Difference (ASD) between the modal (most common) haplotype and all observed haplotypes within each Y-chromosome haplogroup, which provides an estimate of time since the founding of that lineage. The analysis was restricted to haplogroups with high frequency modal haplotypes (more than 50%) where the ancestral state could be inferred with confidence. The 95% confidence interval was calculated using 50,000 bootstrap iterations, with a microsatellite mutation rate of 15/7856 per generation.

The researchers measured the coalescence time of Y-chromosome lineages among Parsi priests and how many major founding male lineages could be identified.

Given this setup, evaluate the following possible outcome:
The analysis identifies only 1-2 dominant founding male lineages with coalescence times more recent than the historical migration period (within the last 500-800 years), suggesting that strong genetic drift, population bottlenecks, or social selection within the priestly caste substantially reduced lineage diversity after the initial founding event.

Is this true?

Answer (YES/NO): NO